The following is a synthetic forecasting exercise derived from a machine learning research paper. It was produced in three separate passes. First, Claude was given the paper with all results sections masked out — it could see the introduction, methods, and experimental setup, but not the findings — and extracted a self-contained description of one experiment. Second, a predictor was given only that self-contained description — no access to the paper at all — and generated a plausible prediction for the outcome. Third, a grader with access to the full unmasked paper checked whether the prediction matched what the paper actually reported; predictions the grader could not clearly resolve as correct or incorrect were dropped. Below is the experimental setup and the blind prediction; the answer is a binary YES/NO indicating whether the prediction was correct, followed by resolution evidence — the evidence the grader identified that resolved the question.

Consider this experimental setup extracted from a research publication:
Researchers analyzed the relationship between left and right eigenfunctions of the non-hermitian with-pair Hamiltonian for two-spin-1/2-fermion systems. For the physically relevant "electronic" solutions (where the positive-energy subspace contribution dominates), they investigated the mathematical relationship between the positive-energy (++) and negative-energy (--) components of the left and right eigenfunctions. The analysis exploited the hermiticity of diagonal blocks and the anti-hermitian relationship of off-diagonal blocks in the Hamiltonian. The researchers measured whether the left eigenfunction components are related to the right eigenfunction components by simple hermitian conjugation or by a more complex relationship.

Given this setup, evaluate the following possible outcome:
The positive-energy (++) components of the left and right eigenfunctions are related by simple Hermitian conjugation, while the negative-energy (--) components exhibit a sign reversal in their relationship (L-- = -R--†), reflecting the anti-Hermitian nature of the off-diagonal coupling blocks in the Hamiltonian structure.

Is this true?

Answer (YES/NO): YES